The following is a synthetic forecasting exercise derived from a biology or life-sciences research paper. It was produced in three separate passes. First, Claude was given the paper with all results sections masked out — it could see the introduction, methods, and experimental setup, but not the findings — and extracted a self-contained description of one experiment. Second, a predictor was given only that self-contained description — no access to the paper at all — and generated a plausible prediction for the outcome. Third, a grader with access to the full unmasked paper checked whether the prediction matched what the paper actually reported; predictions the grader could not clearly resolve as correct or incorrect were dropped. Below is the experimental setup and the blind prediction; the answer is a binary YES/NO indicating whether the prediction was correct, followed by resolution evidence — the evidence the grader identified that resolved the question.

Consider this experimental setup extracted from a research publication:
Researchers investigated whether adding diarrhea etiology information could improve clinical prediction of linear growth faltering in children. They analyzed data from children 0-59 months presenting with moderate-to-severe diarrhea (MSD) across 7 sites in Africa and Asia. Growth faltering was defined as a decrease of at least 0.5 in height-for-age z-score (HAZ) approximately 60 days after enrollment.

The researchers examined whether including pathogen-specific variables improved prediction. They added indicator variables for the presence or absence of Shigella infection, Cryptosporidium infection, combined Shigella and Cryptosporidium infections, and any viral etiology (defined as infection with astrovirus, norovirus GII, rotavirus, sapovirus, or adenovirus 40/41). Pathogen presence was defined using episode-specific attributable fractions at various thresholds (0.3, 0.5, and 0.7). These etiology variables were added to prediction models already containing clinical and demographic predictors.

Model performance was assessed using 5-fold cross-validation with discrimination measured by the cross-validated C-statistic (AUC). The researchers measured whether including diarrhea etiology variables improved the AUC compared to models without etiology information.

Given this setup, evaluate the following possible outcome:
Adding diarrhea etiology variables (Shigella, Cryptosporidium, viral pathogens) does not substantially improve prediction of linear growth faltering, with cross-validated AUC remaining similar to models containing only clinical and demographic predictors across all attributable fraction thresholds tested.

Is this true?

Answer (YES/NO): YES